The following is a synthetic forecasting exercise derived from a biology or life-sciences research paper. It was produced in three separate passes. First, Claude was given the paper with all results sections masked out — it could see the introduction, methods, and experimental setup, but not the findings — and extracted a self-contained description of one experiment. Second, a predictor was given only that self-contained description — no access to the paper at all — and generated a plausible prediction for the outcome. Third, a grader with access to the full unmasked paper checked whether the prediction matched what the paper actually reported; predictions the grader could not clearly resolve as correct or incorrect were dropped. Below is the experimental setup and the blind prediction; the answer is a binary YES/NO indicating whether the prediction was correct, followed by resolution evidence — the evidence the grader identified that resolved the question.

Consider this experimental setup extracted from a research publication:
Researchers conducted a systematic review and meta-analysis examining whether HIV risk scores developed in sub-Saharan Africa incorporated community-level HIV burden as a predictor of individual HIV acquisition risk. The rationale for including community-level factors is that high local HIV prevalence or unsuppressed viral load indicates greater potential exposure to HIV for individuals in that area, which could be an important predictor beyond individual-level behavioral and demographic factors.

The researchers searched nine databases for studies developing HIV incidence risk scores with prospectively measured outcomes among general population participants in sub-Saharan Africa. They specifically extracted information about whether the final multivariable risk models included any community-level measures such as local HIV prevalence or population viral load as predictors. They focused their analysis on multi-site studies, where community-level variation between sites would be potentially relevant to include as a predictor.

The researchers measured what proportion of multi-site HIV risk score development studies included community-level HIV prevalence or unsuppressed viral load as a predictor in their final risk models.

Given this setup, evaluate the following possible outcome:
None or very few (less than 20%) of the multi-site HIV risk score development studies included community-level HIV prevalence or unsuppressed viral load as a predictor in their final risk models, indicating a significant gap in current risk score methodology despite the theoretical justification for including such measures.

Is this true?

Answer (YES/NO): NO